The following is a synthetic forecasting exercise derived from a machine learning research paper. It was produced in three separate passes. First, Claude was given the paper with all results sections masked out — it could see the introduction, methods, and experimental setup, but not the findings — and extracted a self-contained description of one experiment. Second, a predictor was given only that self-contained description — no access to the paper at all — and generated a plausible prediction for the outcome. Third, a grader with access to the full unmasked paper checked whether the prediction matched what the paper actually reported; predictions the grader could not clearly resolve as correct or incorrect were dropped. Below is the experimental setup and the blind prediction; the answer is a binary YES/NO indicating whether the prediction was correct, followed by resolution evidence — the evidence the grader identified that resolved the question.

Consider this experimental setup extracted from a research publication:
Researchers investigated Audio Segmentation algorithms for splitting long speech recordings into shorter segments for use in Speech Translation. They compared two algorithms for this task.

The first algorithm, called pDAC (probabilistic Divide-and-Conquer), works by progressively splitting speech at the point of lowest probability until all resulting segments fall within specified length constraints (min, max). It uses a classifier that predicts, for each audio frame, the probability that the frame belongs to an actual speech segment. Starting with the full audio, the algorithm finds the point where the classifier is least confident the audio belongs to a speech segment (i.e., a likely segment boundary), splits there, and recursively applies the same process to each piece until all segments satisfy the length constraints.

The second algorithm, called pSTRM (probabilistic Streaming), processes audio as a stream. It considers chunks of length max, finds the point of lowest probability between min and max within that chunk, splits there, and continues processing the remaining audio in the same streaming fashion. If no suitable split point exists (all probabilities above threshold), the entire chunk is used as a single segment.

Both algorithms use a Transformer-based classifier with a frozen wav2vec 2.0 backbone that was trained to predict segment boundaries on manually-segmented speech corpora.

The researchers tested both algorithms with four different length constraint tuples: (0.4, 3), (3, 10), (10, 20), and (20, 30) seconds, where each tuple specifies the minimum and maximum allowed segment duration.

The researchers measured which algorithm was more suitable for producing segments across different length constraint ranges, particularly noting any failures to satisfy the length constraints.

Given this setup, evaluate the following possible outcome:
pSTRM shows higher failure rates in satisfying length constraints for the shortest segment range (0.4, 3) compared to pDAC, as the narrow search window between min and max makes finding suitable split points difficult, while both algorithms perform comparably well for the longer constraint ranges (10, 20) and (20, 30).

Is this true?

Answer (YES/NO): NO